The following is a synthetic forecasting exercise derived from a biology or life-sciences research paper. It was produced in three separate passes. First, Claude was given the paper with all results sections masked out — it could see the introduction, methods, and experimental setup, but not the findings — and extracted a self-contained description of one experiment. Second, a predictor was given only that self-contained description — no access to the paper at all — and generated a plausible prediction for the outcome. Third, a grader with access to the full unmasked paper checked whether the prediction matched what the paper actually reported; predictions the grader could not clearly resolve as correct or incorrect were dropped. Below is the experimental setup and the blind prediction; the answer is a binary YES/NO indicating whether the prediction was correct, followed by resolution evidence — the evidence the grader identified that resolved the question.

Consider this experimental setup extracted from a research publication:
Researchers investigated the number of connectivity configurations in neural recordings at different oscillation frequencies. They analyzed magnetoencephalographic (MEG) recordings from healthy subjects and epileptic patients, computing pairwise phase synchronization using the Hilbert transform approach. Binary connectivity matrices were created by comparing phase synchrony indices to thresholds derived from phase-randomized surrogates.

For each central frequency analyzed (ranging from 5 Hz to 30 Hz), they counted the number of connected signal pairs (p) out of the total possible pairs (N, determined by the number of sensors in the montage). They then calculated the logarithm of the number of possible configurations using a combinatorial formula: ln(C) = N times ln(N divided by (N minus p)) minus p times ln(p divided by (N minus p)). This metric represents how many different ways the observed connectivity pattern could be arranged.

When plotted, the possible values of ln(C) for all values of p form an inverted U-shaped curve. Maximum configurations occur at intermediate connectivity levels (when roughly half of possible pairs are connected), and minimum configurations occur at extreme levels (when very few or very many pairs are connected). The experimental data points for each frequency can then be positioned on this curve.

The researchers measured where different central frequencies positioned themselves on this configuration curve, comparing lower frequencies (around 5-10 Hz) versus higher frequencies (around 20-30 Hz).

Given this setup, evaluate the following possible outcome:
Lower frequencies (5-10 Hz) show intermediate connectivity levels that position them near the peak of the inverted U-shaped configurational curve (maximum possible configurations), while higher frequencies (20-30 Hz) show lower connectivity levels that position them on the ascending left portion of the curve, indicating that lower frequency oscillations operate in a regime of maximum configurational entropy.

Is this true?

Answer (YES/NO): YES